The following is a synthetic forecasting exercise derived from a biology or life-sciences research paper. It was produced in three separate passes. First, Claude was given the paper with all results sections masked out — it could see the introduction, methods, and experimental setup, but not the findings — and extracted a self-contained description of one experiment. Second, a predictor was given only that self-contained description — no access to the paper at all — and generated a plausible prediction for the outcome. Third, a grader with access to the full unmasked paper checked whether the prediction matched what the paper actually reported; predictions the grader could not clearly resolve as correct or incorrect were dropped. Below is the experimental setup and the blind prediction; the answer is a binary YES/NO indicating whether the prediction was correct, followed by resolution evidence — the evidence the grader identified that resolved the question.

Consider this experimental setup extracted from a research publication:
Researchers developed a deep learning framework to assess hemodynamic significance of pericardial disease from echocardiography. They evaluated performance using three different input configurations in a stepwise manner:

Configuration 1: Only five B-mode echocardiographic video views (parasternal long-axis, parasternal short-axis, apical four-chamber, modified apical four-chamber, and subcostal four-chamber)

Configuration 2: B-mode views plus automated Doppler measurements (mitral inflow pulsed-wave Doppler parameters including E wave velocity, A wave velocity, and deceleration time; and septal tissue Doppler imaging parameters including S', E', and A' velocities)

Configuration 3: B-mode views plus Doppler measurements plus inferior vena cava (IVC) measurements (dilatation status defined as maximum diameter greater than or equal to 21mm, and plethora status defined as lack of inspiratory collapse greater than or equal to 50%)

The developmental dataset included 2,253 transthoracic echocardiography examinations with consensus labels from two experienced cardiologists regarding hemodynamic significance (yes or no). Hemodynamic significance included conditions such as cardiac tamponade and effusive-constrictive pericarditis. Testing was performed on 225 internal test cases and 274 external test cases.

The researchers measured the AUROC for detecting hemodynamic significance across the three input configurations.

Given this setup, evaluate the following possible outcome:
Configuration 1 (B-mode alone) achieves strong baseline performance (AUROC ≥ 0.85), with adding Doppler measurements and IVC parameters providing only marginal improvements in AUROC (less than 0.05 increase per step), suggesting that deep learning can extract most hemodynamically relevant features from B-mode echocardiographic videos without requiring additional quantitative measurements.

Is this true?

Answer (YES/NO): NO